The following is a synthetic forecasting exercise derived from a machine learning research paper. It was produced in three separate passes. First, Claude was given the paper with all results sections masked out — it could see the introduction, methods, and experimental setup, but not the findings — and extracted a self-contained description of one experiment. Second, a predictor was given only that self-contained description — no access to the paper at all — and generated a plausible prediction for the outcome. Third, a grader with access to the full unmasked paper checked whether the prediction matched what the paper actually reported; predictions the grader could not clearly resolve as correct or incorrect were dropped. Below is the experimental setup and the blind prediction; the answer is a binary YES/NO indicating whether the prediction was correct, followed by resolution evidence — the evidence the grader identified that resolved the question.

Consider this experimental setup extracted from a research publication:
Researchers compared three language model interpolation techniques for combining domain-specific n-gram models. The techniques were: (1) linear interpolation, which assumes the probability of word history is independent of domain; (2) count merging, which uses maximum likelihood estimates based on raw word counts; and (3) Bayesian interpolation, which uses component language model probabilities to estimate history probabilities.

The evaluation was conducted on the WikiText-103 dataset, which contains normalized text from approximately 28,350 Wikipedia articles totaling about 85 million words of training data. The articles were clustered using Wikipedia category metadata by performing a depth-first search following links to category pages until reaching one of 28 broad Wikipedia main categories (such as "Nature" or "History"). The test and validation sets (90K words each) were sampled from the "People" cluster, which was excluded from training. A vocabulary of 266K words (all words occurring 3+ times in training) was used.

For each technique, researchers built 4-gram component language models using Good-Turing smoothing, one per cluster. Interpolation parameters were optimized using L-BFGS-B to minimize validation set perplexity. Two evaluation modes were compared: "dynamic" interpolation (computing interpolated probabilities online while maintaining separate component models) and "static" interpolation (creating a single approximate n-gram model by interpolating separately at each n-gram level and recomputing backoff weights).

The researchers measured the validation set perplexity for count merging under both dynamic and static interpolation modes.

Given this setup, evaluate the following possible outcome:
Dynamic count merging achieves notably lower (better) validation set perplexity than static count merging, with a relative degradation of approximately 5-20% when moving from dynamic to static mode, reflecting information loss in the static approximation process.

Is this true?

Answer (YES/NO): NO